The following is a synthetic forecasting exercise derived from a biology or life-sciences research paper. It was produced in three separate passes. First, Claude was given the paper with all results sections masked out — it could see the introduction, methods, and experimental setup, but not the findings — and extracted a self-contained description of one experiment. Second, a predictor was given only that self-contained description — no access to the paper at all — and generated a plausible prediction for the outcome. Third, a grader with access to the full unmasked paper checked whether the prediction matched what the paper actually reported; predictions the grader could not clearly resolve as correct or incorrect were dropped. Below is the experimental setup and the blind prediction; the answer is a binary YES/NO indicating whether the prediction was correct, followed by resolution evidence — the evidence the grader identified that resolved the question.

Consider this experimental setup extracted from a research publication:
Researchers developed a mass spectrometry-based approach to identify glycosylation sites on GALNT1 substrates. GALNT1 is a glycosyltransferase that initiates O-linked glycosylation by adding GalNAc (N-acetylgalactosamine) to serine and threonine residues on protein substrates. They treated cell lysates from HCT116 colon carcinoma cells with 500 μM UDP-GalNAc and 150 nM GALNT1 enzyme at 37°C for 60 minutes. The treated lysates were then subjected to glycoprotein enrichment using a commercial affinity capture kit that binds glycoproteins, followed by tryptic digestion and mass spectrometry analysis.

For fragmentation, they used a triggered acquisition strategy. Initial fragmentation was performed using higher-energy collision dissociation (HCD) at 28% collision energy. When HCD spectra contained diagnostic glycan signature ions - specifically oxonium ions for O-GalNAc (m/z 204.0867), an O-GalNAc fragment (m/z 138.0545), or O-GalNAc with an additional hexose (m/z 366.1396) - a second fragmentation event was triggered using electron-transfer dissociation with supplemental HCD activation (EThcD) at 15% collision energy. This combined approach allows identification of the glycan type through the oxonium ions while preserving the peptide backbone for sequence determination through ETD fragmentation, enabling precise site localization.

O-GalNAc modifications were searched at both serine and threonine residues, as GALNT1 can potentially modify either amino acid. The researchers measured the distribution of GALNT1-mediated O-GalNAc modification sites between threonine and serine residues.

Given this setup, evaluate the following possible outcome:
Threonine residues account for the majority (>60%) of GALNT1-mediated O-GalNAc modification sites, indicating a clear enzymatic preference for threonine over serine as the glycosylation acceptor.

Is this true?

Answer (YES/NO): YES